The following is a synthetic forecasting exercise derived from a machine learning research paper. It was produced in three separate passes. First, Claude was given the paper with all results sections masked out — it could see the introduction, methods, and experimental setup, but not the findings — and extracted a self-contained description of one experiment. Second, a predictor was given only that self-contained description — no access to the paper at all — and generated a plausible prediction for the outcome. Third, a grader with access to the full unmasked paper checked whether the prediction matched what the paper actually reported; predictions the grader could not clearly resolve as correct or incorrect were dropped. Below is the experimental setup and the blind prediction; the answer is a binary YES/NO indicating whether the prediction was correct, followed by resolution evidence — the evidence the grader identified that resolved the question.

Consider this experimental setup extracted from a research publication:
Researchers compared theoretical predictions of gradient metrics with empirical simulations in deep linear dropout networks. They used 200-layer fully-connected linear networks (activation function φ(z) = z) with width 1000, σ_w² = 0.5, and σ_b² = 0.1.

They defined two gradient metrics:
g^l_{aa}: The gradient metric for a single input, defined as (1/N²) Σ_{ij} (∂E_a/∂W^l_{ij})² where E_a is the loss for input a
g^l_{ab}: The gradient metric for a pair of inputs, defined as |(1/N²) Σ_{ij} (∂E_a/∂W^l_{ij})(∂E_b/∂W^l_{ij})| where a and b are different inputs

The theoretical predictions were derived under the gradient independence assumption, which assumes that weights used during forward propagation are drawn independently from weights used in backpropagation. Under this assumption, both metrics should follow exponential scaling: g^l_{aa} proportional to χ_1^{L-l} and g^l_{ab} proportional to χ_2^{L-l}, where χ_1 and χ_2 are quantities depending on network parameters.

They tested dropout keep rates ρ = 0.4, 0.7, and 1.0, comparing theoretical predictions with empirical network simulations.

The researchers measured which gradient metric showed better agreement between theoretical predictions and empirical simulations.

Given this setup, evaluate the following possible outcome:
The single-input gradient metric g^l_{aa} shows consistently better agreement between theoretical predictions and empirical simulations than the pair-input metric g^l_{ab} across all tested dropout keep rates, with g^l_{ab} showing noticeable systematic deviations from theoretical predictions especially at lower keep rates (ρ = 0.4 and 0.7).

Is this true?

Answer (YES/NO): YES